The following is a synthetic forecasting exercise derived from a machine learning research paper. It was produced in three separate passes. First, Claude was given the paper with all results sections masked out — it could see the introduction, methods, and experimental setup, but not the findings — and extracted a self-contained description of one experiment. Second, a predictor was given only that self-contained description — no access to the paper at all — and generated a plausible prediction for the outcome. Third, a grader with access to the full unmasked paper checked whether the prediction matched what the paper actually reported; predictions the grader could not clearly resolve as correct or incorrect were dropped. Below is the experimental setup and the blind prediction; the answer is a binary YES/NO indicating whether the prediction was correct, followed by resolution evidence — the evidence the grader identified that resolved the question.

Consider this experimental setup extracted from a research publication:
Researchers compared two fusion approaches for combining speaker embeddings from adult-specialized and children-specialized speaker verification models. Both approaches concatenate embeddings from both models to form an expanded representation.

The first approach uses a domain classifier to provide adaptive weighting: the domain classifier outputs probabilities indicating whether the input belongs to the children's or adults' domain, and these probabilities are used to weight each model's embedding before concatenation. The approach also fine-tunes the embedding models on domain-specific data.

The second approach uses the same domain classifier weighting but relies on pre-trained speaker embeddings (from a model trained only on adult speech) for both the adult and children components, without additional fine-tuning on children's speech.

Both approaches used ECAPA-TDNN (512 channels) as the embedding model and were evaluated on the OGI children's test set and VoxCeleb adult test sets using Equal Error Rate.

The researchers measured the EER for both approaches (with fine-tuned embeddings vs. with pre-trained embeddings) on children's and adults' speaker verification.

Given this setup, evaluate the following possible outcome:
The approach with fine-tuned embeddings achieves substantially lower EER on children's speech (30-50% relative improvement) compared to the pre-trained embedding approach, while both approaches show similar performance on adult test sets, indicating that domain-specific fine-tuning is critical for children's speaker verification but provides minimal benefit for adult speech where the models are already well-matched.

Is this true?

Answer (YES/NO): NO